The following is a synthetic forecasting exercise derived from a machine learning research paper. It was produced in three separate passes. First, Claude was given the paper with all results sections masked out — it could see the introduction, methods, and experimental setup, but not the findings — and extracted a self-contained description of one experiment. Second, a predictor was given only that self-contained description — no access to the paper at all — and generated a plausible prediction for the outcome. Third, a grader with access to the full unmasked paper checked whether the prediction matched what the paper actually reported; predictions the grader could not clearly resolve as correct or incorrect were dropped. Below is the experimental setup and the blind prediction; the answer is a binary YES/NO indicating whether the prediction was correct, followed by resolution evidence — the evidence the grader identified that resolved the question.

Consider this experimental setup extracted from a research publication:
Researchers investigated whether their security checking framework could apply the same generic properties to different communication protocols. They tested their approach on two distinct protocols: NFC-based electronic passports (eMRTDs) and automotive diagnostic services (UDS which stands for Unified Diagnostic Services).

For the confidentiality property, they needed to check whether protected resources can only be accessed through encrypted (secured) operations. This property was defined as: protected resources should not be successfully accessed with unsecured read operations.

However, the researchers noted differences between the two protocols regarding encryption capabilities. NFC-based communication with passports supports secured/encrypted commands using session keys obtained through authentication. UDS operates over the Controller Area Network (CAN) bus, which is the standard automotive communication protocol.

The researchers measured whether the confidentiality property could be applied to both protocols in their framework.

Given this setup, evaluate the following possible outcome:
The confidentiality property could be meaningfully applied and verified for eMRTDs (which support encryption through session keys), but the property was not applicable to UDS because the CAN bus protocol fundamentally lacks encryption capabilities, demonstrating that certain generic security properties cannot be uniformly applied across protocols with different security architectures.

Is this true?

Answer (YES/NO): YES